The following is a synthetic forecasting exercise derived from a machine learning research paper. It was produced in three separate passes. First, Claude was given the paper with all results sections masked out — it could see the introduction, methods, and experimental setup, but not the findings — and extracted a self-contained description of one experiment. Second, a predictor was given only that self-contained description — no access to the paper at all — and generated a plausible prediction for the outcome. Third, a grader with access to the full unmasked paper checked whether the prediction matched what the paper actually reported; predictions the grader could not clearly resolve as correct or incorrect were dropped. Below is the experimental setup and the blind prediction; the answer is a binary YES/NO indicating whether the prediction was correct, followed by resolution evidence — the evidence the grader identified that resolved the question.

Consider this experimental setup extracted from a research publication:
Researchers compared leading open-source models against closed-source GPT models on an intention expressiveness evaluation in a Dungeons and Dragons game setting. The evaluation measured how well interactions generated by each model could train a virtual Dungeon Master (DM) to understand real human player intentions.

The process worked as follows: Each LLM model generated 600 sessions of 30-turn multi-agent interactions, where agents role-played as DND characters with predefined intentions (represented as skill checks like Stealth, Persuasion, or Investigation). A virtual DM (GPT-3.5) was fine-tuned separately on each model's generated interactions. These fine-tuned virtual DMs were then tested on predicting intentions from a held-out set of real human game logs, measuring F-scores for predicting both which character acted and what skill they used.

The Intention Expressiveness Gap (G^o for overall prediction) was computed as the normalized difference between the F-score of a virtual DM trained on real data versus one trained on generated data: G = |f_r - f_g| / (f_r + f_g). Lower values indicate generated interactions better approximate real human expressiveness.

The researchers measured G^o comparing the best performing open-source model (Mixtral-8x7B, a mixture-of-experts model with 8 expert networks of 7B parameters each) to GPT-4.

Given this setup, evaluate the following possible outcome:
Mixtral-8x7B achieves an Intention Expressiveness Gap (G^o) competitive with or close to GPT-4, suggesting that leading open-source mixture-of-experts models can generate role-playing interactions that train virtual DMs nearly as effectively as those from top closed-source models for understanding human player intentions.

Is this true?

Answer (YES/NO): NO